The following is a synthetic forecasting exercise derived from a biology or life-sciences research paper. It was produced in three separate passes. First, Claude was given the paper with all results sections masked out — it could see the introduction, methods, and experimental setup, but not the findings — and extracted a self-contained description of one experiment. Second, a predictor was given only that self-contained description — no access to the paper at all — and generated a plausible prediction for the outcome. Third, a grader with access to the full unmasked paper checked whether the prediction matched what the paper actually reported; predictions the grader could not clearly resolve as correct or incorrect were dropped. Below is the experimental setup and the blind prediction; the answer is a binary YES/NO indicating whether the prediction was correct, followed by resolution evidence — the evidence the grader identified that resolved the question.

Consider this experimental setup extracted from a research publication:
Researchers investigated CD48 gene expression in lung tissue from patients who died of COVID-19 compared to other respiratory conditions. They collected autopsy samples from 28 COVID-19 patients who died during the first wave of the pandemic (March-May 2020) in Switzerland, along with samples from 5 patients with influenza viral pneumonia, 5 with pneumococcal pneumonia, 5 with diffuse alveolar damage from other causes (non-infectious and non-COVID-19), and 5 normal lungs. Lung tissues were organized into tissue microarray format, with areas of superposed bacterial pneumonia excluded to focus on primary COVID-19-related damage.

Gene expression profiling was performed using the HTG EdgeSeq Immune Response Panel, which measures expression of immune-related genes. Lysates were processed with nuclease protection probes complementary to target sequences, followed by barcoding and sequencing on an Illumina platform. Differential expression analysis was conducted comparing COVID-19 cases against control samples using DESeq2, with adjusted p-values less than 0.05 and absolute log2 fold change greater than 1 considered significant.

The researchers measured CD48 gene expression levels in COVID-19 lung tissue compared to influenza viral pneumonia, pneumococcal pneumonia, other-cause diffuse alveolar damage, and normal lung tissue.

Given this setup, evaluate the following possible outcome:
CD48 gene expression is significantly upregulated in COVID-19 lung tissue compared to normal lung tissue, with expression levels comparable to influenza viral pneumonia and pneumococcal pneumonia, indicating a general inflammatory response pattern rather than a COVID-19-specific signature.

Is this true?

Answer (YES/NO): NO